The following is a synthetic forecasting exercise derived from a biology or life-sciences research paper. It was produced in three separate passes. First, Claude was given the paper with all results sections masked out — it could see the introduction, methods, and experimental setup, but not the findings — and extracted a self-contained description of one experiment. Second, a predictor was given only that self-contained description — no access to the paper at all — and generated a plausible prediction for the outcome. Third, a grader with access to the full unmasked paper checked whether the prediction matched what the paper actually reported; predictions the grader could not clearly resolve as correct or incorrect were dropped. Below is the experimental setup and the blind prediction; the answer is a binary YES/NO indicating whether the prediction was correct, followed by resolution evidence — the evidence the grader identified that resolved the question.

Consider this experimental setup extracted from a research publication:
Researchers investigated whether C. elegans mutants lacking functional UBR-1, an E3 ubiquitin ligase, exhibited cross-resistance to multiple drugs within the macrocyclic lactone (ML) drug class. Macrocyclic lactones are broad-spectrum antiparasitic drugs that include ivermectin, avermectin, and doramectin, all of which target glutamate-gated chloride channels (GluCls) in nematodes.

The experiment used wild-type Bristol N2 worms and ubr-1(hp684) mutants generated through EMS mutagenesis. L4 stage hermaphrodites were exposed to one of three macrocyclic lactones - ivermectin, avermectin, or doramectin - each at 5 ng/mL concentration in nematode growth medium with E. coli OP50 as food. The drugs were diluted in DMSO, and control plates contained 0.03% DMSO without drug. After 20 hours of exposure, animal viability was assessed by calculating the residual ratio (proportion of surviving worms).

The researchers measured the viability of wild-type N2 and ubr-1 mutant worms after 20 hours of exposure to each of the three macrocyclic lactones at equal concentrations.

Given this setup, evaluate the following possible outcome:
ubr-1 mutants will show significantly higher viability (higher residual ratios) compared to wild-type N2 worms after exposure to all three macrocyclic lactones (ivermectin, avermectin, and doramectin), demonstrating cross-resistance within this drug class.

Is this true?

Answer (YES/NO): YES